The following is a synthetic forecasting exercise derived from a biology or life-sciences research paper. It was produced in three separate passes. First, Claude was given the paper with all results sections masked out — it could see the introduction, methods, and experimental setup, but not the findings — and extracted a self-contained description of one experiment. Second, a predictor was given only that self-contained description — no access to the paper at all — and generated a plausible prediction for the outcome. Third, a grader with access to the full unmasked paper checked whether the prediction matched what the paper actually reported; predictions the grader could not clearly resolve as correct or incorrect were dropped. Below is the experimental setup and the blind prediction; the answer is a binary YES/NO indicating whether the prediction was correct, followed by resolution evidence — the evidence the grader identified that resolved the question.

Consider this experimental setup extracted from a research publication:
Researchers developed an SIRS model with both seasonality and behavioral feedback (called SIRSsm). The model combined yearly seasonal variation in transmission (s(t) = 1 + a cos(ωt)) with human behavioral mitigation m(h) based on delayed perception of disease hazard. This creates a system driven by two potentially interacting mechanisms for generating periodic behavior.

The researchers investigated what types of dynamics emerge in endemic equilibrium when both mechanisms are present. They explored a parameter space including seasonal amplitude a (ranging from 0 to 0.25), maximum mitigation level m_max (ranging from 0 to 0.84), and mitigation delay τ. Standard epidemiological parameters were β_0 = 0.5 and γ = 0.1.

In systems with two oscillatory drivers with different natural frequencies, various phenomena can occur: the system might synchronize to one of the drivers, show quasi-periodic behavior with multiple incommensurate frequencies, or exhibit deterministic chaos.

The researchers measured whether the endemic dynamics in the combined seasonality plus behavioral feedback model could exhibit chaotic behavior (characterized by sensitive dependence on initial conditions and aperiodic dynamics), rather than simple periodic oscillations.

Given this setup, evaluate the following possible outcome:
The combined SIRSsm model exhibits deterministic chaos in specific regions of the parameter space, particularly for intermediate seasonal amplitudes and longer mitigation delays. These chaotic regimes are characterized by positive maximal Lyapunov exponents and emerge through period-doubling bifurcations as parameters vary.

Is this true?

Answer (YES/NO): YES